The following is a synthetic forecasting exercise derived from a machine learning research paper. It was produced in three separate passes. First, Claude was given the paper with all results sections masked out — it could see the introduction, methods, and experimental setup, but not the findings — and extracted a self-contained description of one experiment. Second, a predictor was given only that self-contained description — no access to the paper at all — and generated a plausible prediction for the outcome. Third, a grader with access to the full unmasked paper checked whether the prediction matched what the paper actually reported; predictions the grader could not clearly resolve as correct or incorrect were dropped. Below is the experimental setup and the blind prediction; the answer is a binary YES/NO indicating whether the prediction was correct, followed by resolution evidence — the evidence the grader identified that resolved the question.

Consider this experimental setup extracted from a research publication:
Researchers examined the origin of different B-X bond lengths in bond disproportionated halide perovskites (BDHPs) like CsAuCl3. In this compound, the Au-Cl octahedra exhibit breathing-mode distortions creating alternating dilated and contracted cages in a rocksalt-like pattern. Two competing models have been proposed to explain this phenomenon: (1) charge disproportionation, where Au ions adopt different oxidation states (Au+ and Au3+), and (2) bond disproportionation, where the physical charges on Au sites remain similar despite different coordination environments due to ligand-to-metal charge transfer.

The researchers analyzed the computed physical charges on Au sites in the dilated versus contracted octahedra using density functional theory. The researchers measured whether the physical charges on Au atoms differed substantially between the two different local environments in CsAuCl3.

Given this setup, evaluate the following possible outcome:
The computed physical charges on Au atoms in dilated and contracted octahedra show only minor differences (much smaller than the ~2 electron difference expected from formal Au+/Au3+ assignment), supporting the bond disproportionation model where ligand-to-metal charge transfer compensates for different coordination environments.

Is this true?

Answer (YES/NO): YES